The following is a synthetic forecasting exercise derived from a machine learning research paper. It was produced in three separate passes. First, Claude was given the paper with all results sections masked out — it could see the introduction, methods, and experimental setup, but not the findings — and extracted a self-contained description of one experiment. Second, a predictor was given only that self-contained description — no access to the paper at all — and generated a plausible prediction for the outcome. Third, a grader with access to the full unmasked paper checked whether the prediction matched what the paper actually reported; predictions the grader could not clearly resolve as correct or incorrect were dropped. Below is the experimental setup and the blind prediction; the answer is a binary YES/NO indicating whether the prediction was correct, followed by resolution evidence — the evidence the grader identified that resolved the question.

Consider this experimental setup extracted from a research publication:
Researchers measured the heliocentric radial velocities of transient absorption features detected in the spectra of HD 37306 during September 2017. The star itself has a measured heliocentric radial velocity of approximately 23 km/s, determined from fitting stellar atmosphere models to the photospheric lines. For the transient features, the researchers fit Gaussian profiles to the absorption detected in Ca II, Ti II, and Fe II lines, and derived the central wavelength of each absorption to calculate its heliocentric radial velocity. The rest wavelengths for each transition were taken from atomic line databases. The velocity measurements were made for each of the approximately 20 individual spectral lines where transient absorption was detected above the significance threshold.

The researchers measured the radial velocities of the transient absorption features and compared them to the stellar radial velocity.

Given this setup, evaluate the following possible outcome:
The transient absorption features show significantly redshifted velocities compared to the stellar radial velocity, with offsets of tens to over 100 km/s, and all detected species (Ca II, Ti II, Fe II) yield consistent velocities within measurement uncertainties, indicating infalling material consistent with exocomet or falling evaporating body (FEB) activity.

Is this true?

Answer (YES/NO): NO